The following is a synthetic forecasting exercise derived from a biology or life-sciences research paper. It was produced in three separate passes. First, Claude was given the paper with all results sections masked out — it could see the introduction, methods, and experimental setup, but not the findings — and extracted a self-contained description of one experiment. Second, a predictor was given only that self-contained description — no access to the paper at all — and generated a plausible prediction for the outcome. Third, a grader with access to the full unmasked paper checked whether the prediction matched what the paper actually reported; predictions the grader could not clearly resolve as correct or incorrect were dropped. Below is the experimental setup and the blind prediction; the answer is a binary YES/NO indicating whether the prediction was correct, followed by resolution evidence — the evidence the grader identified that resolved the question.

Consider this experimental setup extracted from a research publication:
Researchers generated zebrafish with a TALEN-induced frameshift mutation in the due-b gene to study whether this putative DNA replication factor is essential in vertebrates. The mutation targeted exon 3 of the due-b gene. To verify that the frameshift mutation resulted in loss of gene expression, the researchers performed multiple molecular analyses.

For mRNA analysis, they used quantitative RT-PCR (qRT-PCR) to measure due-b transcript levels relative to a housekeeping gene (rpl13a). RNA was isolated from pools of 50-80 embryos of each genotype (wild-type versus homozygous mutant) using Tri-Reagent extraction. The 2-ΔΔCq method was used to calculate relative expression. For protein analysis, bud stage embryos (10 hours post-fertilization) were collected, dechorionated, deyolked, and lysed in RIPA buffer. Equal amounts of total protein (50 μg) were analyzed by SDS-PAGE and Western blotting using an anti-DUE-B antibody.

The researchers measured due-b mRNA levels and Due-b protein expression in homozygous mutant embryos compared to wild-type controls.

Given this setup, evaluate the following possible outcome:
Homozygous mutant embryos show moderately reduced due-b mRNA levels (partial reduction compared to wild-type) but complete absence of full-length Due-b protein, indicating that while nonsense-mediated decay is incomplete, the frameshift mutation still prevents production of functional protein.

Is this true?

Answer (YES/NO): NO